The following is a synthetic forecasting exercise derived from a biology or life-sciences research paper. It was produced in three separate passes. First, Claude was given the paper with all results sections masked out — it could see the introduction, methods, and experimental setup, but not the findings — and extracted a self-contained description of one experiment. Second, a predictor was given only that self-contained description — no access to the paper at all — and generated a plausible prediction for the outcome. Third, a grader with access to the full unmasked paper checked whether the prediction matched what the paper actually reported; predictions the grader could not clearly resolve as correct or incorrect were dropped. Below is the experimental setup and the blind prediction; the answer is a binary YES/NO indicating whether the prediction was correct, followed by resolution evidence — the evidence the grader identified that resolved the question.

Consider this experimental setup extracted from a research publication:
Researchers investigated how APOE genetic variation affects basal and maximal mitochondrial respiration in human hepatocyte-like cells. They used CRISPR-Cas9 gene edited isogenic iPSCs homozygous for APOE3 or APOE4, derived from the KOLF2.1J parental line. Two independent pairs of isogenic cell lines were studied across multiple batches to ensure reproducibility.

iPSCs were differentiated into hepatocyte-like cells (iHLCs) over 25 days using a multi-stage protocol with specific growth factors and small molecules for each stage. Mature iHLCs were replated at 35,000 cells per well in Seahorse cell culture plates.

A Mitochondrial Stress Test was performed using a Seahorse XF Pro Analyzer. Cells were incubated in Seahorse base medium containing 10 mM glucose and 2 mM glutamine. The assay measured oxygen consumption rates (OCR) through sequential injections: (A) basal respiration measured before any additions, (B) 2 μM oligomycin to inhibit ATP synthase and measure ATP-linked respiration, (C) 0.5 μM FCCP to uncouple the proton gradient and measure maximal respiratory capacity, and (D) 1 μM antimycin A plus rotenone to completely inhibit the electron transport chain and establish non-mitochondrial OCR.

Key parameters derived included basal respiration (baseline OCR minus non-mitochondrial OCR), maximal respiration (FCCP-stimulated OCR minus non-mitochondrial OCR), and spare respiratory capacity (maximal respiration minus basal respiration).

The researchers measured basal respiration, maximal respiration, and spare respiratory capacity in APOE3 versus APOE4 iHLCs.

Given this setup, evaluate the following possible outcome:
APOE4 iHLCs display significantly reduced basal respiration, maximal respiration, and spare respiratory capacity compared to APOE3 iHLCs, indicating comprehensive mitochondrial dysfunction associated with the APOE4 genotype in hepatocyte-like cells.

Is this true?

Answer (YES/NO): YES